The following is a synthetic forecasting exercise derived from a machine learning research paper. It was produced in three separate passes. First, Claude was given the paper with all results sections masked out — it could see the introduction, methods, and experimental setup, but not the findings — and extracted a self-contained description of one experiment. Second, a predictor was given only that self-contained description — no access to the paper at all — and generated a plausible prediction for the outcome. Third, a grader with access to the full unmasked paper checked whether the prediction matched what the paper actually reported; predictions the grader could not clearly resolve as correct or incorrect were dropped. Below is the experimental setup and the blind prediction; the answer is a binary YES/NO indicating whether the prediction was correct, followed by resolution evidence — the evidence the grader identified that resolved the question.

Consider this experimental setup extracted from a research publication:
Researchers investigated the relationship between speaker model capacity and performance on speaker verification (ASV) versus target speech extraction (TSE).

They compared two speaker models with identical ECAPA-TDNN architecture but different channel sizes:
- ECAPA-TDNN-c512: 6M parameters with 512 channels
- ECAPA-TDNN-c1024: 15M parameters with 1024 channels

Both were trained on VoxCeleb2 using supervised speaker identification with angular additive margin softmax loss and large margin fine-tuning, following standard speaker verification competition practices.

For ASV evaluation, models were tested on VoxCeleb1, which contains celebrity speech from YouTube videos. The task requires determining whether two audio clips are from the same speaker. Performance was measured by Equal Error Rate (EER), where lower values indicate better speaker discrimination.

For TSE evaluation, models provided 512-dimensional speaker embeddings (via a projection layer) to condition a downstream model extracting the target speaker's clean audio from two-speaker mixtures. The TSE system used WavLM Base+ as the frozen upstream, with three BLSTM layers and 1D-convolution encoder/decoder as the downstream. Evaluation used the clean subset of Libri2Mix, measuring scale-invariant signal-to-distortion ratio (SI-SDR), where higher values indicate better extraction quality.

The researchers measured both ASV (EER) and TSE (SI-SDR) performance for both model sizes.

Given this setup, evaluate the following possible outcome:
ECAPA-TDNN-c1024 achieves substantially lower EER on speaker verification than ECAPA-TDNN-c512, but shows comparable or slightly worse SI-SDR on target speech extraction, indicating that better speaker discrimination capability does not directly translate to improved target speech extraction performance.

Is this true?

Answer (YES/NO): YES